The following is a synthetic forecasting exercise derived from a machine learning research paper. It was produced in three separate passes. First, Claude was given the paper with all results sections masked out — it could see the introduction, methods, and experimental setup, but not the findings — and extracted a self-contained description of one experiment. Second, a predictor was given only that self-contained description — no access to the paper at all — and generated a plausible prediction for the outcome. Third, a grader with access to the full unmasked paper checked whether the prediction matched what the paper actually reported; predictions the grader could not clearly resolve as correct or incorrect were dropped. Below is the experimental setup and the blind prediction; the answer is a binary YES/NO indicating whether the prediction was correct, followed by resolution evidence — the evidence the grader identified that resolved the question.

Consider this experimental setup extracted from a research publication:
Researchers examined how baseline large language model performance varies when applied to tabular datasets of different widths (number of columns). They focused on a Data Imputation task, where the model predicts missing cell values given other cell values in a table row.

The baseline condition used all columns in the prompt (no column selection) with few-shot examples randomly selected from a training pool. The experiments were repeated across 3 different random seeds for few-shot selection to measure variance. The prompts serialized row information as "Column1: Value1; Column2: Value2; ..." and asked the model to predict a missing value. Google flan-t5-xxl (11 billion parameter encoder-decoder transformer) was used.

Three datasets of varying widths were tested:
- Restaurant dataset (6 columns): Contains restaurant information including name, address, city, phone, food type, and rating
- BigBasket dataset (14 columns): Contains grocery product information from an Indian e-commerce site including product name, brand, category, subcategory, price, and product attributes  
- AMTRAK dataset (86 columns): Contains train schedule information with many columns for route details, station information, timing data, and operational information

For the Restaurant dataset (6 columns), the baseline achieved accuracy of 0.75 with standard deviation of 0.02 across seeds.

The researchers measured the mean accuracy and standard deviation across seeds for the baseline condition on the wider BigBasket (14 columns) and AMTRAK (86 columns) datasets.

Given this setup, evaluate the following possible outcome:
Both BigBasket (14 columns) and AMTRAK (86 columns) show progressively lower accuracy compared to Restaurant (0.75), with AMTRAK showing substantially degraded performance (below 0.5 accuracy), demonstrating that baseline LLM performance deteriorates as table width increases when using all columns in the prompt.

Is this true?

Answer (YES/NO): NO